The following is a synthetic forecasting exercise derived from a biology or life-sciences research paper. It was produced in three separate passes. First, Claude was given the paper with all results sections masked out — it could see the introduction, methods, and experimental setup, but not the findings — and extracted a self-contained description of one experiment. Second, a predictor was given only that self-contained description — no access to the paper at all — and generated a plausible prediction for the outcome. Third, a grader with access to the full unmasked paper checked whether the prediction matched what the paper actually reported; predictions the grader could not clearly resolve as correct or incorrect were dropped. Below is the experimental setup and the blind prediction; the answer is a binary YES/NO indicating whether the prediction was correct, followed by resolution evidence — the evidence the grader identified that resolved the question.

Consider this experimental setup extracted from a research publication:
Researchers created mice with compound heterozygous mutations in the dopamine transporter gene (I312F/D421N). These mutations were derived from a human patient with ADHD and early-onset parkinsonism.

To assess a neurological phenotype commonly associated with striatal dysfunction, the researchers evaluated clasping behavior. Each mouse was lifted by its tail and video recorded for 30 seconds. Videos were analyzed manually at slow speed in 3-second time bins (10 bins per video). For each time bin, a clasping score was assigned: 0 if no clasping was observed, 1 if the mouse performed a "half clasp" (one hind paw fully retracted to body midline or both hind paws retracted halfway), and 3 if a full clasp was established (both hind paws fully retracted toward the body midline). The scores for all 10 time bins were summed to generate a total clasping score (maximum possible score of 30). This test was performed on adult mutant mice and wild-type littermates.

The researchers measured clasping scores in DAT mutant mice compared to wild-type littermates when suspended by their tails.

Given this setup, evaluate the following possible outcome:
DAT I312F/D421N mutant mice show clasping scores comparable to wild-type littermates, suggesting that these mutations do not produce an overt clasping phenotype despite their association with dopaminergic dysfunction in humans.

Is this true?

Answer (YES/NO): NO